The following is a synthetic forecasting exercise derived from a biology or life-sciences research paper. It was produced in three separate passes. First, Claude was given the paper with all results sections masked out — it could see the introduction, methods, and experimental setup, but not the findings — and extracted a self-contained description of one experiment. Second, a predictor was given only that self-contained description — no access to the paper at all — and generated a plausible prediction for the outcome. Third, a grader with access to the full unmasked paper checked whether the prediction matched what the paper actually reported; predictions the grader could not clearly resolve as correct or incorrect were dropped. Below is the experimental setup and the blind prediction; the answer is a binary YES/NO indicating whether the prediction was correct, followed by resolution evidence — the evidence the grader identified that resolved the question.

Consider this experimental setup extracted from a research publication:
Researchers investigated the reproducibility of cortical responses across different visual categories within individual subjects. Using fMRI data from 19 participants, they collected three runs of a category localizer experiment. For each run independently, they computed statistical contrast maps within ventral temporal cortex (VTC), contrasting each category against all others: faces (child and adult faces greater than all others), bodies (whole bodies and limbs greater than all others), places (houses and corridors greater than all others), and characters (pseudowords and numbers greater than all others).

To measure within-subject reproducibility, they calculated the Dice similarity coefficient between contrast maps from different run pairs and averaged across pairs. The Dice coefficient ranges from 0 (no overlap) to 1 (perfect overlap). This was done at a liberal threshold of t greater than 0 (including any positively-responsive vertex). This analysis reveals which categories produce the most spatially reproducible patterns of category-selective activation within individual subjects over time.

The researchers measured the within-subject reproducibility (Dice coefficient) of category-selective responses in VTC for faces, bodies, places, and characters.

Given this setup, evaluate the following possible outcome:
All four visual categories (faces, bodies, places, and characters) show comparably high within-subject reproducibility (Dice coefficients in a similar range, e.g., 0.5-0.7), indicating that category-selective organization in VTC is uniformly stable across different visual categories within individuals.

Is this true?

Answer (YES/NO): NO